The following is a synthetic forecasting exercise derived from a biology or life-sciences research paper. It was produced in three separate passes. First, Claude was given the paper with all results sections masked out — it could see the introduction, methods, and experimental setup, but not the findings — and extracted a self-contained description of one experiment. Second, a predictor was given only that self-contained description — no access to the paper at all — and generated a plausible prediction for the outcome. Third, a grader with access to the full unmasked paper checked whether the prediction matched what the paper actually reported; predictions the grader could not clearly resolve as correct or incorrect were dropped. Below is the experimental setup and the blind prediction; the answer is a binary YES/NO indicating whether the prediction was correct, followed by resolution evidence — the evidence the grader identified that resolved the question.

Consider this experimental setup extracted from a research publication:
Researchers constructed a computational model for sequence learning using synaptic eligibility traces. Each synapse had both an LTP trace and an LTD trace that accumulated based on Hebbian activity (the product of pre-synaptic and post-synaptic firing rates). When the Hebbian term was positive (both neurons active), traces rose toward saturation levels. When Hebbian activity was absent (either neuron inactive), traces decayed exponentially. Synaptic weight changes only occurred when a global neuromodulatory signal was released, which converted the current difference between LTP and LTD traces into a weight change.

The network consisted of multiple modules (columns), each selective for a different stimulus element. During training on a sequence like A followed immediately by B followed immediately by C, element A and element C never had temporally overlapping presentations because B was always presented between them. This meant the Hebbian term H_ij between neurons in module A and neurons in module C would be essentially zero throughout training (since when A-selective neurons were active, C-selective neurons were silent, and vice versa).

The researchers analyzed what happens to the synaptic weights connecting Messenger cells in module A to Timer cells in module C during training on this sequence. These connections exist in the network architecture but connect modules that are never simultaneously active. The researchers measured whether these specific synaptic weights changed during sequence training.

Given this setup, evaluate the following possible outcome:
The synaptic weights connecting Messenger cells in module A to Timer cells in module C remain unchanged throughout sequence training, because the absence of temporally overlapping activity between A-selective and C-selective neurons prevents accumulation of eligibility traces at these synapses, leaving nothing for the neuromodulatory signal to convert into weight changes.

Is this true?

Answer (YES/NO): YES